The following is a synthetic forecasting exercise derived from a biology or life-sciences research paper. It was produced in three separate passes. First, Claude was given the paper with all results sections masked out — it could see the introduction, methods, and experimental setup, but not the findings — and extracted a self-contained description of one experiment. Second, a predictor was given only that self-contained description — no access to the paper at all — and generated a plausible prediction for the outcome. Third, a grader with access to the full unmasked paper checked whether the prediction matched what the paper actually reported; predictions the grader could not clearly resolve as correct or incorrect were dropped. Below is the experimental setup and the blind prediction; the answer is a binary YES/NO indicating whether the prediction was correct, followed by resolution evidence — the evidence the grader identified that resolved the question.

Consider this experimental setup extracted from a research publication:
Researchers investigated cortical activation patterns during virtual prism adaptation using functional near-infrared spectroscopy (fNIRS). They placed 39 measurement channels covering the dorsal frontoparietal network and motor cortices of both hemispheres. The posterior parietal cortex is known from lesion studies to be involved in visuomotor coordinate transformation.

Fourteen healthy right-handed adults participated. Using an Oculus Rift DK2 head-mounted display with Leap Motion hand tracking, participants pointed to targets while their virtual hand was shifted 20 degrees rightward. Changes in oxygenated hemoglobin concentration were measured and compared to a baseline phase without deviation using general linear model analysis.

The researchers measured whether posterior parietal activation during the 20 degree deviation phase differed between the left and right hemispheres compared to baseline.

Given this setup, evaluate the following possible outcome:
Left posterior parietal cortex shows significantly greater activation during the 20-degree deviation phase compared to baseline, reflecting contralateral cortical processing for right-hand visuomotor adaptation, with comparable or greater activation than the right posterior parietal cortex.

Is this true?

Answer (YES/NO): NO